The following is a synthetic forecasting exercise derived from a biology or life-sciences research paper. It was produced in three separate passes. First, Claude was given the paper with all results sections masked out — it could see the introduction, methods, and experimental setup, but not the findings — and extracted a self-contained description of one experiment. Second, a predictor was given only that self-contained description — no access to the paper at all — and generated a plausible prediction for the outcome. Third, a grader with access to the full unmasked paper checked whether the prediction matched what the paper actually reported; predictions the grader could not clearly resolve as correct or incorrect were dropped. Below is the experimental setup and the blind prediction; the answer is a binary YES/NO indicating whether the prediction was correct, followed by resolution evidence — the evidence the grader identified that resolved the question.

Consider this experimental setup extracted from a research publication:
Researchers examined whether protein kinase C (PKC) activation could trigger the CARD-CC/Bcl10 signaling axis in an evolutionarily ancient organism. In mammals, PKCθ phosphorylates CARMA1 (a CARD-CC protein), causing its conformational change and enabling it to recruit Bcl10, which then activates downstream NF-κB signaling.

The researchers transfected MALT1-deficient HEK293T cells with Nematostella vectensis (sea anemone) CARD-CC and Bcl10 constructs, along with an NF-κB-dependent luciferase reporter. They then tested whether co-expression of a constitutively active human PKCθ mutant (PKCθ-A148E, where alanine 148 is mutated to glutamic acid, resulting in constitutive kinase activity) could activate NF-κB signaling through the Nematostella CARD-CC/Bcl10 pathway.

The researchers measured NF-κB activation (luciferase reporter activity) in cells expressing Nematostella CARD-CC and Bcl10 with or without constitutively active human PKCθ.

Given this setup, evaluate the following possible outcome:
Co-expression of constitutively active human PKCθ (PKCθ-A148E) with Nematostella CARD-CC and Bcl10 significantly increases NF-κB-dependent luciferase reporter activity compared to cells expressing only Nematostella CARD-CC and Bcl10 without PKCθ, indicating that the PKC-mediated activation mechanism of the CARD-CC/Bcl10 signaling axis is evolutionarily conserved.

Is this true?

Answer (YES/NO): YES